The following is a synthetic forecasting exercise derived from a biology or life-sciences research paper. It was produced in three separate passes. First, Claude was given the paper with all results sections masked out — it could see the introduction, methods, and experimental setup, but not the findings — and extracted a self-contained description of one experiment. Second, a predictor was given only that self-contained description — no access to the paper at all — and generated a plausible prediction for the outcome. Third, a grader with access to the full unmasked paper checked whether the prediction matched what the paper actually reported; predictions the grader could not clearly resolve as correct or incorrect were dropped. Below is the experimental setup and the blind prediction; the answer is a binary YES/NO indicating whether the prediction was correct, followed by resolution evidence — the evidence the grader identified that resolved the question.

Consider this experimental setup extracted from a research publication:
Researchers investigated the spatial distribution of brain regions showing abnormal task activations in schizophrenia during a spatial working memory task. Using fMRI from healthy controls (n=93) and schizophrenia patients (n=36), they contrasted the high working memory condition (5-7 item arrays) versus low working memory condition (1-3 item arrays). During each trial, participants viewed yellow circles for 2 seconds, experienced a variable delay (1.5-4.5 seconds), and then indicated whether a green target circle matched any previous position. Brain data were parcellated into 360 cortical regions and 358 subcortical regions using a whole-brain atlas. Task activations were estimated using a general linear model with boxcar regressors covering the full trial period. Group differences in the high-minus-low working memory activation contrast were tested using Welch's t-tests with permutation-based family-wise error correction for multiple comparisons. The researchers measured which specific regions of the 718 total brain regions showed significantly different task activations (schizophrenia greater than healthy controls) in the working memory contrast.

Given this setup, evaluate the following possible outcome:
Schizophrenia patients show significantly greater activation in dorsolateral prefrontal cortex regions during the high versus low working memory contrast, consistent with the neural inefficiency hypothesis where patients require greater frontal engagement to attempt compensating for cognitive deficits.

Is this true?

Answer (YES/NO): NO